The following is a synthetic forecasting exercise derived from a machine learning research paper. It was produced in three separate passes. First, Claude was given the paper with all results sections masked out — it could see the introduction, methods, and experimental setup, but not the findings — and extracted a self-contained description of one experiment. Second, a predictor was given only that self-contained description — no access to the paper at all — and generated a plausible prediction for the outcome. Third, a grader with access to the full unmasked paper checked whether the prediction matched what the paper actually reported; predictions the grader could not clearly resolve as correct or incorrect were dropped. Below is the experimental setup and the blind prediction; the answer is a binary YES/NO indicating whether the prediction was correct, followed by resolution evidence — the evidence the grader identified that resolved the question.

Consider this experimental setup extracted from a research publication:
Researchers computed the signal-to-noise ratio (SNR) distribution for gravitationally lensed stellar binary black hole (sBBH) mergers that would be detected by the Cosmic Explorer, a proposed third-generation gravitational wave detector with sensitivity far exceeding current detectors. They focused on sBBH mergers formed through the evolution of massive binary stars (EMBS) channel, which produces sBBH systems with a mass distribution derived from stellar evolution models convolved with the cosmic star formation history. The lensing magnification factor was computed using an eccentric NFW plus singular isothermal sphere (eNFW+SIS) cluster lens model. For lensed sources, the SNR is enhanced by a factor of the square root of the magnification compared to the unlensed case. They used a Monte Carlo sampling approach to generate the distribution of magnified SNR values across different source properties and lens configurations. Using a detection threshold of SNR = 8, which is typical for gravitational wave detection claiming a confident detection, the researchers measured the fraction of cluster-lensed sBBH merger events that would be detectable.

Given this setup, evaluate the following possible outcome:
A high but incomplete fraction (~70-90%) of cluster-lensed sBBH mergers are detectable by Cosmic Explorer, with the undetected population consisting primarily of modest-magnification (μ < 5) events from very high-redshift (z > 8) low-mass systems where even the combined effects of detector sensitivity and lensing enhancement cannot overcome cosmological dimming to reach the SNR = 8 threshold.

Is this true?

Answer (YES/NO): NO